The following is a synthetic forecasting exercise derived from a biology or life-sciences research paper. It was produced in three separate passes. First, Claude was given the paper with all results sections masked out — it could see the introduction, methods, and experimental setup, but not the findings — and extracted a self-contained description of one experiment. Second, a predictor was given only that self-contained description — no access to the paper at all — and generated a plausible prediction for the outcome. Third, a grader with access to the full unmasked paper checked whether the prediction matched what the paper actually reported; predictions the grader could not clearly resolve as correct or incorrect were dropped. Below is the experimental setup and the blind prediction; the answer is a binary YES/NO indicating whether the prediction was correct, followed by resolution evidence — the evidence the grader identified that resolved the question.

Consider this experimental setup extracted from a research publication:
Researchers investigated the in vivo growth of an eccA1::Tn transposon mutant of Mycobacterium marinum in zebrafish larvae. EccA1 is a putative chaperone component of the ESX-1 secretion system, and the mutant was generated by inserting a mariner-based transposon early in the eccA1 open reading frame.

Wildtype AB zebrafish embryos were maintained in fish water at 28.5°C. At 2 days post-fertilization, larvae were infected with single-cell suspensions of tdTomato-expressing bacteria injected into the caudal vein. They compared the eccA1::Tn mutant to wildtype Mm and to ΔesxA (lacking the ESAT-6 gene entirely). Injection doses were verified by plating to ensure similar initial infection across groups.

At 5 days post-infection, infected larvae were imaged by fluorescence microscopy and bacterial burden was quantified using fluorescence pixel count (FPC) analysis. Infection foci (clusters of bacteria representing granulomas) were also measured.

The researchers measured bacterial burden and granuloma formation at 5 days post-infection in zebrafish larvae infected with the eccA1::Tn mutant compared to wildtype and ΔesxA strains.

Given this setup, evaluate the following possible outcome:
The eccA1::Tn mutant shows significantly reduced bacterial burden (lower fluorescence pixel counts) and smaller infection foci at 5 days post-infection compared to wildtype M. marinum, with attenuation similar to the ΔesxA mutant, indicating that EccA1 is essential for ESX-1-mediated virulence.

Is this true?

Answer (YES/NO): NO